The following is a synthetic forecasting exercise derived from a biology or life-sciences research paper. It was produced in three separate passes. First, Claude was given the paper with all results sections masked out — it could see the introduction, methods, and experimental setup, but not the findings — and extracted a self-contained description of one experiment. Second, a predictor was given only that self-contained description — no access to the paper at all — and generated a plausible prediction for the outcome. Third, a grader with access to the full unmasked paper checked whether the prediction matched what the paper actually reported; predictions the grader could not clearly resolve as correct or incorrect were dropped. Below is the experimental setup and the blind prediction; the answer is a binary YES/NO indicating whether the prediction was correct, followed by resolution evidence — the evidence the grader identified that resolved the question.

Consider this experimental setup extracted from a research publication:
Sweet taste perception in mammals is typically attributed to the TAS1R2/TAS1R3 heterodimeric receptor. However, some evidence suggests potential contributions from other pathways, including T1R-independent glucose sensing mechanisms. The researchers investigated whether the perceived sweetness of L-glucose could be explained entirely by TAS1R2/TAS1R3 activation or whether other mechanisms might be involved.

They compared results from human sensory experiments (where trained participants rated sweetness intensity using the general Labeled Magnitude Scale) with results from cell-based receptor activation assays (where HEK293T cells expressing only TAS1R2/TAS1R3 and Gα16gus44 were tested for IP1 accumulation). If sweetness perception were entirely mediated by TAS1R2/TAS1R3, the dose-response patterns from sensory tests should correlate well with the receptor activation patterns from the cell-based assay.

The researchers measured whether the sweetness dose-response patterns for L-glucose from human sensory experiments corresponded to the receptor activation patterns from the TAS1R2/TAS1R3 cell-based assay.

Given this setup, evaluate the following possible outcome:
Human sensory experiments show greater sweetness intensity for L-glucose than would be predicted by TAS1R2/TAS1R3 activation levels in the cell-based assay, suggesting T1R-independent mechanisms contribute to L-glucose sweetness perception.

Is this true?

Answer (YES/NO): NO